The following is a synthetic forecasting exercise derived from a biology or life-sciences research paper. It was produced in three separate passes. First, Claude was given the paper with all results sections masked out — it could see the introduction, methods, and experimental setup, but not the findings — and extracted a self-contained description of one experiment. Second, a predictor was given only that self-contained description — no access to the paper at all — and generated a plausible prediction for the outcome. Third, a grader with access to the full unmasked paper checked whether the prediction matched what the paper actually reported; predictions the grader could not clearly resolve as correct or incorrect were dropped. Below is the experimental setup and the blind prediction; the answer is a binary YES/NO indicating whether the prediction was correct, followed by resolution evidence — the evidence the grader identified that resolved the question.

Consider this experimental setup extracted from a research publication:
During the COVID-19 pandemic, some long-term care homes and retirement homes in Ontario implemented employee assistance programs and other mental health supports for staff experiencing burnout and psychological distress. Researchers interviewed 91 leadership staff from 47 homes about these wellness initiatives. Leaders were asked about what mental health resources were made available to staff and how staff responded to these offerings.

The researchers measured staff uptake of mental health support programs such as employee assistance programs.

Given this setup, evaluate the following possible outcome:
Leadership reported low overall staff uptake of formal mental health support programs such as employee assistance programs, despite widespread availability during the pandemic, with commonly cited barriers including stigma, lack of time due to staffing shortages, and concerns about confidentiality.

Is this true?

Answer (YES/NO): NO